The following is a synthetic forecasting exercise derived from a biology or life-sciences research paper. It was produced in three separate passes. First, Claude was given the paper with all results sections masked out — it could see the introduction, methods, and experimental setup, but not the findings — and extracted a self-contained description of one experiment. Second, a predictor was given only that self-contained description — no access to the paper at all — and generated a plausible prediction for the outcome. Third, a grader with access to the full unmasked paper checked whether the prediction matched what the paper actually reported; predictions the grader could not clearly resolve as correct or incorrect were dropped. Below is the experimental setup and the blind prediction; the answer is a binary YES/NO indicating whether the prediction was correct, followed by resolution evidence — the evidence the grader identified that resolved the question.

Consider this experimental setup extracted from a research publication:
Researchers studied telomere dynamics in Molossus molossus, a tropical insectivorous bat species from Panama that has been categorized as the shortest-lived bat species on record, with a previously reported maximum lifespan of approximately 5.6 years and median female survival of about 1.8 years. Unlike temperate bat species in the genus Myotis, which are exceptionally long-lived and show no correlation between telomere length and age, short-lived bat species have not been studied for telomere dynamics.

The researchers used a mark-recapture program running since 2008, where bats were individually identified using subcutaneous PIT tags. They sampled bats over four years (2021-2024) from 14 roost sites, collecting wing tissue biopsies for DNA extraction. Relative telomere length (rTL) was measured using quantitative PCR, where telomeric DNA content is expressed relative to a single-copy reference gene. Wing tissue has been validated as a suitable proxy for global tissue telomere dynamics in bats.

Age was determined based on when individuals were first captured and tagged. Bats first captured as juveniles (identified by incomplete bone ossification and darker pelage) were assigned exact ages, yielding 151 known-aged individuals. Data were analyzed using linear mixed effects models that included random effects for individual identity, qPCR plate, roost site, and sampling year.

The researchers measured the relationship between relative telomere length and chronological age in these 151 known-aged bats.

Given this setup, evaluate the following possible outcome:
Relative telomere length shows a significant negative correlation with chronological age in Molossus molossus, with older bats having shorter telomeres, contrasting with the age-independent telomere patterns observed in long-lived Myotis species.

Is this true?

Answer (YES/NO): NO